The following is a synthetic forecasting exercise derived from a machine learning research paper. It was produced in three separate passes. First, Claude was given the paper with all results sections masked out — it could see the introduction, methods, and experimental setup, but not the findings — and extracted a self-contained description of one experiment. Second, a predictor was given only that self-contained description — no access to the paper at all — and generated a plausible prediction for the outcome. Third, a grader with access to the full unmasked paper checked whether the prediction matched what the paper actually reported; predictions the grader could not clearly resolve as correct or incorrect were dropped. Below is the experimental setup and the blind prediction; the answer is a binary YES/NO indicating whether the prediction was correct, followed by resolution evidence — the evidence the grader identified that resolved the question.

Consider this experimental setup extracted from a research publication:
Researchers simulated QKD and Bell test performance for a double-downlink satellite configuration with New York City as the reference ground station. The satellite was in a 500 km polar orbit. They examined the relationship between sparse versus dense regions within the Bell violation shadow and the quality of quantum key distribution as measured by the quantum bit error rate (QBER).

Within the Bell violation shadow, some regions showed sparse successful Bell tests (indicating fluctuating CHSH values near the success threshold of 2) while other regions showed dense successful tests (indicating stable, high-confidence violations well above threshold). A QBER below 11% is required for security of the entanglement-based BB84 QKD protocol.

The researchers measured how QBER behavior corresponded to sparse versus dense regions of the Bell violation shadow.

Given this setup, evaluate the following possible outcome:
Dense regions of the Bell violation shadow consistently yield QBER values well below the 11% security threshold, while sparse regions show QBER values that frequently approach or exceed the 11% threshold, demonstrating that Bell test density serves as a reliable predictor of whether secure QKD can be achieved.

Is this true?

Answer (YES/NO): YES